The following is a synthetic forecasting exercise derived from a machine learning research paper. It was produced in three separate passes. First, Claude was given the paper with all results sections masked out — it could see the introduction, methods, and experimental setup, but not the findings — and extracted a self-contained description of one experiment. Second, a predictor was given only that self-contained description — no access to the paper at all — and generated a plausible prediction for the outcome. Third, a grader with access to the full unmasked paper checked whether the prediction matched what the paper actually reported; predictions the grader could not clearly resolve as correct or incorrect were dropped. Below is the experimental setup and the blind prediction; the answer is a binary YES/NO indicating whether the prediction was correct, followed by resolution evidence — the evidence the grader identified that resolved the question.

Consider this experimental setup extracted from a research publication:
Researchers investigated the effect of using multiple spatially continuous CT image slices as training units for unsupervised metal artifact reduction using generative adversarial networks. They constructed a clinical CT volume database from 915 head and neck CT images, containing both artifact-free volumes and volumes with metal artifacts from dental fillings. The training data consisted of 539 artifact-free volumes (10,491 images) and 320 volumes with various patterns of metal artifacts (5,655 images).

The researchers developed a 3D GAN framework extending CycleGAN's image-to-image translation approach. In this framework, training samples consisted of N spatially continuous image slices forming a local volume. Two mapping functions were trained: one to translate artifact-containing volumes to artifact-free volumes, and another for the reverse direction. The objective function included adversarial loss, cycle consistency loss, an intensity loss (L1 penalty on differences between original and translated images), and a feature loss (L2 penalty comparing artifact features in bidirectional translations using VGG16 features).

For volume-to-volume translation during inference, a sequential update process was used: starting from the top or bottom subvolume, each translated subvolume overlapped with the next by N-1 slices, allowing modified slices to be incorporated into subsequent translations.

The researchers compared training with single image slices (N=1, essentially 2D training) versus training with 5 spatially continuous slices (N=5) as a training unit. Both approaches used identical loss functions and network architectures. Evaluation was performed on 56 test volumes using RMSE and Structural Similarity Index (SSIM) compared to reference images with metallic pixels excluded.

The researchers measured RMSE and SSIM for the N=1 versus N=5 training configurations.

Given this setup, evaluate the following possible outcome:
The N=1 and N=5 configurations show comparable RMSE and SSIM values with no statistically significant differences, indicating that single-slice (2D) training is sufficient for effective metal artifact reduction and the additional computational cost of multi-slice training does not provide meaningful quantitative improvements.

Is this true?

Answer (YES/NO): NO